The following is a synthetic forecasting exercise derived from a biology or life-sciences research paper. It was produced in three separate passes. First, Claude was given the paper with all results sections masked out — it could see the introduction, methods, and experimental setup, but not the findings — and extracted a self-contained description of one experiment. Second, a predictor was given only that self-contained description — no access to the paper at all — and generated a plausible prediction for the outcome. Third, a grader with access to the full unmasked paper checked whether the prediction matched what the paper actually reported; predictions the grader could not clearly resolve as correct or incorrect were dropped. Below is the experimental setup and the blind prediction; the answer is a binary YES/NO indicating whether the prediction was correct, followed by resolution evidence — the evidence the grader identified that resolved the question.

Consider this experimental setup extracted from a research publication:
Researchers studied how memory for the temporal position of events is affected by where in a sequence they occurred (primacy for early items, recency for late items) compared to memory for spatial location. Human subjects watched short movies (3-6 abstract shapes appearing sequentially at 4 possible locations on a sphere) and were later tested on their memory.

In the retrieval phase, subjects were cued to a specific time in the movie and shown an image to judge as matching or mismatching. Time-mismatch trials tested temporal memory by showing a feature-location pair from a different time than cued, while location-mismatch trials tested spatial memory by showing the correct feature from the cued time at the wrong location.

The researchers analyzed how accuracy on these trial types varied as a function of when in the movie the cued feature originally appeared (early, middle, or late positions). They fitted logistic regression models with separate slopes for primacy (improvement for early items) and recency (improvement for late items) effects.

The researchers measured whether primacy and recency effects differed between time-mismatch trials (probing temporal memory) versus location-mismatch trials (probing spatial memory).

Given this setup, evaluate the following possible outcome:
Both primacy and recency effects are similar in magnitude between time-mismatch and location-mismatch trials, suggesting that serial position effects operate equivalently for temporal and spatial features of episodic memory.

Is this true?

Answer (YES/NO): NO